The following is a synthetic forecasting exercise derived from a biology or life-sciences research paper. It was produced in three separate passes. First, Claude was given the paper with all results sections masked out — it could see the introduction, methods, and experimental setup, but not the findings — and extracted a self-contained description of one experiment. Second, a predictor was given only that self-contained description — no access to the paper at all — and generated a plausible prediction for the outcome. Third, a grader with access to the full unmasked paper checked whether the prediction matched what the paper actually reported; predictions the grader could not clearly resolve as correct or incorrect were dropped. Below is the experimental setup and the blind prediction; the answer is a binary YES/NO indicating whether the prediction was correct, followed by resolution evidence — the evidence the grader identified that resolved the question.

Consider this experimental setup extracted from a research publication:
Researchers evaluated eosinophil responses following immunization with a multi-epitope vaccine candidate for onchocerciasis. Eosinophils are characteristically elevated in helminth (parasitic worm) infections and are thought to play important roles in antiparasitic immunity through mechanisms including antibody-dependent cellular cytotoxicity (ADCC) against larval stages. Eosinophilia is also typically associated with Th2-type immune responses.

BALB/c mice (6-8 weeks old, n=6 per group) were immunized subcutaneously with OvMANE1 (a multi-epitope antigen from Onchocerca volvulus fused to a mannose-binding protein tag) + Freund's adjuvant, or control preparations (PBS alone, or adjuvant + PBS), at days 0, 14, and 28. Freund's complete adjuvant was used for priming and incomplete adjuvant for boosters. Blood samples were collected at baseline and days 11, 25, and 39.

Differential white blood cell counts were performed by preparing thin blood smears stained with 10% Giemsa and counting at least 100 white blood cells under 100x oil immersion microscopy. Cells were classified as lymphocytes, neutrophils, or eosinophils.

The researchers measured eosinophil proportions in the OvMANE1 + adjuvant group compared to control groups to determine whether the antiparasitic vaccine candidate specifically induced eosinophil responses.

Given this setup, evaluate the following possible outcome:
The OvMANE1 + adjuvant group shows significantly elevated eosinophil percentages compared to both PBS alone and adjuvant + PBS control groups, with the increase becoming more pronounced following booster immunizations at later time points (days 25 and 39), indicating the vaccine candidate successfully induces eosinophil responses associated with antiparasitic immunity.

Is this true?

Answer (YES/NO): NO